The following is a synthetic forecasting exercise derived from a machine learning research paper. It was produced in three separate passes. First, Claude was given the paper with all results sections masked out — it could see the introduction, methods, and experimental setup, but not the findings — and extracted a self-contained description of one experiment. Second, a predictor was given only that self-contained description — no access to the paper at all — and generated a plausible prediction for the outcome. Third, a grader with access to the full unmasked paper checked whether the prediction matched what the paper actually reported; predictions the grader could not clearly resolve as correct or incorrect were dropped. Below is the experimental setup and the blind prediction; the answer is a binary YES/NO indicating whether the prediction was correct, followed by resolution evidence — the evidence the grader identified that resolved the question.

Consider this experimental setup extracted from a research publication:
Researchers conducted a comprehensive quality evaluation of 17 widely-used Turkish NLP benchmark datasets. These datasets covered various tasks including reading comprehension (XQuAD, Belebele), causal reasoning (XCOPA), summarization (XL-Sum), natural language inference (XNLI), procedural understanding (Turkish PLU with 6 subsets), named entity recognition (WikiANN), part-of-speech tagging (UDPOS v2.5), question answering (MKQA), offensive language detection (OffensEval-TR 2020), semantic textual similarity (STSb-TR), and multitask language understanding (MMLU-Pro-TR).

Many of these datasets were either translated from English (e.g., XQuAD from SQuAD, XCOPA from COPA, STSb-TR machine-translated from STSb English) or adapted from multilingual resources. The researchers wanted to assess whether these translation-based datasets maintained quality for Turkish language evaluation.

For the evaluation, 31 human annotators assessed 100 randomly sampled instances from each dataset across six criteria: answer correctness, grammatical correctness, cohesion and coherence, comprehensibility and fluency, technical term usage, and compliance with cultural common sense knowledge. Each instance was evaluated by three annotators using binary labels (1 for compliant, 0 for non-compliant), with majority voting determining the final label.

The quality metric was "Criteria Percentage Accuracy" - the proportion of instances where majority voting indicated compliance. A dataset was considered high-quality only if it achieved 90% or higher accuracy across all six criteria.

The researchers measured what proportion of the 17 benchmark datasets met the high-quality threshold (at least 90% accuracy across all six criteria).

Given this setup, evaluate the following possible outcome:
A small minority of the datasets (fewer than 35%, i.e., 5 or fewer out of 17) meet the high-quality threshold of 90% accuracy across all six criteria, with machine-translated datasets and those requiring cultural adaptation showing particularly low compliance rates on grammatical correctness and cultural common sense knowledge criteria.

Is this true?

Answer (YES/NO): NO